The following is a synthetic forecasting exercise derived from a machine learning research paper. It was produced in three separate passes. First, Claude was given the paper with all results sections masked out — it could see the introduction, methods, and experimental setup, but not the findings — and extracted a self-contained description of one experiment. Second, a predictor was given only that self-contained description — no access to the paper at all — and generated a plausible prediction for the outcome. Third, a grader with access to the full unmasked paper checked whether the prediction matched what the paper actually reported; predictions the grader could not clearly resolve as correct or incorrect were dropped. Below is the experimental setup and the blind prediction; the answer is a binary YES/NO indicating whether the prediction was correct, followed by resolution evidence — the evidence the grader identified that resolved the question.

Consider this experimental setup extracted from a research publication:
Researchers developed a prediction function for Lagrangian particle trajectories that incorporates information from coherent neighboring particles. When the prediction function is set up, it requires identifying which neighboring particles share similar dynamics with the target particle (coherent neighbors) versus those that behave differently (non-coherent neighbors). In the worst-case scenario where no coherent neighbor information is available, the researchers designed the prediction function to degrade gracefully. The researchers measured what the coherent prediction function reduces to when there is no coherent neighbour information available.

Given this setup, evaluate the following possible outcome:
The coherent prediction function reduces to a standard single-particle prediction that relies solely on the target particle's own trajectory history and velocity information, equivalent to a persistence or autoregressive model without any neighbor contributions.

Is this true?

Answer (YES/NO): NO